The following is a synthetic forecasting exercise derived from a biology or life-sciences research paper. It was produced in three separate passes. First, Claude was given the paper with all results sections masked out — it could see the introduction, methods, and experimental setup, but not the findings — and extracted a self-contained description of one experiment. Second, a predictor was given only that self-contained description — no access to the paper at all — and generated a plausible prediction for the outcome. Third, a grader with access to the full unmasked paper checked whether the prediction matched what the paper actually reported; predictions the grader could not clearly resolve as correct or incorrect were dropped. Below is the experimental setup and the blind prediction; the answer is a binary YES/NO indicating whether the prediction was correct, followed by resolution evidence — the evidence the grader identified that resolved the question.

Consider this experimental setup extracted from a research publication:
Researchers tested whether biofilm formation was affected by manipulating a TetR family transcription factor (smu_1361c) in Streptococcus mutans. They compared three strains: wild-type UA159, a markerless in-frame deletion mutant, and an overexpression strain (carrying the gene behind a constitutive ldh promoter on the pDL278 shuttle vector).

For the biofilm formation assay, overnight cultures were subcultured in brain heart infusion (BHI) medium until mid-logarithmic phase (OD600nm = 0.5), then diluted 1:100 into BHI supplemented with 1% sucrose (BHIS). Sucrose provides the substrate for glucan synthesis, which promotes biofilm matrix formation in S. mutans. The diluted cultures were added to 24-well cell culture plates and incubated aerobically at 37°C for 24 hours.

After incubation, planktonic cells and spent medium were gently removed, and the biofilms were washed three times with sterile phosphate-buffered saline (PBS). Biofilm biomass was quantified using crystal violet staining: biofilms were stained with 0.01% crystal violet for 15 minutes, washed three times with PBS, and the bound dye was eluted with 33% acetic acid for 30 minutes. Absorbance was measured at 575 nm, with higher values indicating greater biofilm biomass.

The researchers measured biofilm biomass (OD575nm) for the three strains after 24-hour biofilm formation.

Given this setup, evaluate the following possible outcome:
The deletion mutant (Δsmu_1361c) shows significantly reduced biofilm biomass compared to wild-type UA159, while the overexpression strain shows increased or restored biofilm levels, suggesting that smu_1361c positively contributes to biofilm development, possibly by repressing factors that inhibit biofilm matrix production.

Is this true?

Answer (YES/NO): NO